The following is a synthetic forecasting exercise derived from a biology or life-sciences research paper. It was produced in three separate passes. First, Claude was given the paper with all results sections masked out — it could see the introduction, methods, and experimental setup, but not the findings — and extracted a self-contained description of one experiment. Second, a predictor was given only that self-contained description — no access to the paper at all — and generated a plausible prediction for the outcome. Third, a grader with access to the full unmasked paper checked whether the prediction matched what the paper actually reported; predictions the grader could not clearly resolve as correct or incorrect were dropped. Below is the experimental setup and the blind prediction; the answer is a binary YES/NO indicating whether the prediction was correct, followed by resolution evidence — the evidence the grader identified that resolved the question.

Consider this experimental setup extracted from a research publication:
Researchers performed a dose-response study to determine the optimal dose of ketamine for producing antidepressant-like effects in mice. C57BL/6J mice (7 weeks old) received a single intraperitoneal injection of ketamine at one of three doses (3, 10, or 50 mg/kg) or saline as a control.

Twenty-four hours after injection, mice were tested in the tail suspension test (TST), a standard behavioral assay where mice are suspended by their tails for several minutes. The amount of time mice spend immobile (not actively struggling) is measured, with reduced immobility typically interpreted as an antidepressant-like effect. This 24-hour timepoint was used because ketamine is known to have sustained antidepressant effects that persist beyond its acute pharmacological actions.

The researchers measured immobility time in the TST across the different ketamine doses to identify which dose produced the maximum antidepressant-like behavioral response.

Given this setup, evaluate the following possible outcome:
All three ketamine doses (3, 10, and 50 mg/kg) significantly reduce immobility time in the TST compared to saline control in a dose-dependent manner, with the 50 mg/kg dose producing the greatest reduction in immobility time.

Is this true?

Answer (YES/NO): NO